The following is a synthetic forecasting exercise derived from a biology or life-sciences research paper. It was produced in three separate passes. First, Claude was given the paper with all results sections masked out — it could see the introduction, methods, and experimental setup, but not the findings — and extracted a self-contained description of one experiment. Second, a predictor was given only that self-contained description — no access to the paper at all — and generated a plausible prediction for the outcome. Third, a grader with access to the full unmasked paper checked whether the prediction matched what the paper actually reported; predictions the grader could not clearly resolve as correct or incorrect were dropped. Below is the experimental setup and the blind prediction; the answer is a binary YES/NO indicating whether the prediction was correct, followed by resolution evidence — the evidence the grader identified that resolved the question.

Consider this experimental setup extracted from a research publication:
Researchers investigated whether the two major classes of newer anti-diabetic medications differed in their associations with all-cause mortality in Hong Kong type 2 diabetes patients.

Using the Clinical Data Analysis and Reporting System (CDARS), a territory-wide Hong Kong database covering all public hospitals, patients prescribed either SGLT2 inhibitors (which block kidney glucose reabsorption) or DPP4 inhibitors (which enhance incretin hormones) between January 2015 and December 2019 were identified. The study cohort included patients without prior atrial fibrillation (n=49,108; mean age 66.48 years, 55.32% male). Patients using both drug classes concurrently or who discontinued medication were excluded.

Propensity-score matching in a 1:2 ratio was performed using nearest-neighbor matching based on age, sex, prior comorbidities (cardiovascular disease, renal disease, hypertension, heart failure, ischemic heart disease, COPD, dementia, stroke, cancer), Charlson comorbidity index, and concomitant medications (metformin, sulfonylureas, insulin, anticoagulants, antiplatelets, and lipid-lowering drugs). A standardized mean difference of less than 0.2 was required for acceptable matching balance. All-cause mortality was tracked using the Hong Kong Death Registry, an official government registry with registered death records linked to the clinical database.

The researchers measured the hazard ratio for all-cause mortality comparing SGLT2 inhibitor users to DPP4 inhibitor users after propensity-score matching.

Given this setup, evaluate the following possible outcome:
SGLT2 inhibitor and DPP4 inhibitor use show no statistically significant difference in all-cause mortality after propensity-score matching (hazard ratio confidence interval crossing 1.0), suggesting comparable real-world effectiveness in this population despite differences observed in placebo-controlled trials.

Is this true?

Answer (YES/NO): NO